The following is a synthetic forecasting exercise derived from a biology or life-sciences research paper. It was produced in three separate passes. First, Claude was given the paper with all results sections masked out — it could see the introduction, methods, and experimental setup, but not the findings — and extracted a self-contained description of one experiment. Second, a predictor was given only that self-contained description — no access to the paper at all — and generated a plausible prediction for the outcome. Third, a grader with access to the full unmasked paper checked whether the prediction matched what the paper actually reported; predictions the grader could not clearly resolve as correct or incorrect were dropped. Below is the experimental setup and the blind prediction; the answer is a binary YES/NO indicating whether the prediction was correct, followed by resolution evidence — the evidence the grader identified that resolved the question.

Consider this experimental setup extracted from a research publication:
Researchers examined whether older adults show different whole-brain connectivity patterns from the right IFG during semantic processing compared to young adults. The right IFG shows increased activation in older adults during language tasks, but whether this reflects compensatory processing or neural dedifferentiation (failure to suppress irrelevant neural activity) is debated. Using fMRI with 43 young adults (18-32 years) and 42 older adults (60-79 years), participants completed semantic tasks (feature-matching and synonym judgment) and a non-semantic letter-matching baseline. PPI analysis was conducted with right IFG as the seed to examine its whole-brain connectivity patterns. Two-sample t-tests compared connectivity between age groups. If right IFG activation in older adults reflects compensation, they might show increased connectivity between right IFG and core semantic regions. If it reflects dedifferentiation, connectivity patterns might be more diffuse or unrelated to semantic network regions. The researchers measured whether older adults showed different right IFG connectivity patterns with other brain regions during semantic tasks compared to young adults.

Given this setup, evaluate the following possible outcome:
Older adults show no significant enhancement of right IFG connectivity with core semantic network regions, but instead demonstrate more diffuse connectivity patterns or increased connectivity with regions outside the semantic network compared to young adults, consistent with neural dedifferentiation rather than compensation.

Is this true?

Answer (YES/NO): NO